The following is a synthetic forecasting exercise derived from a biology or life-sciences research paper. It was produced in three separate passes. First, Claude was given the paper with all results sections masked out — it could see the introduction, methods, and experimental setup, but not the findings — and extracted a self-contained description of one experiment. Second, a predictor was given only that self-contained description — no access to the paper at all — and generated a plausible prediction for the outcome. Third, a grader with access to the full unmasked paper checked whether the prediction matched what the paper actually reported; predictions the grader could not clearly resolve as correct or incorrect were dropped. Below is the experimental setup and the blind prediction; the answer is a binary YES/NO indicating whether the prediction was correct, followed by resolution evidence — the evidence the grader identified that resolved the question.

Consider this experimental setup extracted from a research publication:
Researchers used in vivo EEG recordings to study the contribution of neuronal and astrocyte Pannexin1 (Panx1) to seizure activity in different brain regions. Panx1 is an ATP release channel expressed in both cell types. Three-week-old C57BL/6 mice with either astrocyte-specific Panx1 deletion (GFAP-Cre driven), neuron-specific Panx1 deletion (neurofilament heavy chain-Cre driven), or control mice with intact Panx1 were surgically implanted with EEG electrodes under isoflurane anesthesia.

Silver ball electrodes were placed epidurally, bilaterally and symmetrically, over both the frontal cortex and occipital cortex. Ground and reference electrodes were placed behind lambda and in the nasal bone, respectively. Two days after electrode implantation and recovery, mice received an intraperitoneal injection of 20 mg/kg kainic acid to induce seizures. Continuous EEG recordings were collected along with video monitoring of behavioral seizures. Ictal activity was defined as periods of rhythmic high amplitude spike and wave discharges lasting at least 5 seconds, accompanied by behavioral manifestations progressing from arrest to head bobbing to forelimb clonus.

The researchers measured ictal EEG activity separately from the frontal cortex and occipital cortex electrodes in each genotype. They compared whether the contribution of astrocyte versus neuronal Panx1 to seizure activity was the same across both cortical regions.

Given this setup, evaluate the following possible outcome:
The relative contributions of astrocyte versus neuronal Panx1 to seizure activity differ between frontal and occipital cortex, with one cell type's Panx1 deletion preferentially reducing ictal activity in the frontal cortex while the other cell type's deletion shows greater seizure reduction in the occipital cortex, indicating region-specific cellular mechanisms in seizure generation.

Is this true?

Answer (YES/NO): NO